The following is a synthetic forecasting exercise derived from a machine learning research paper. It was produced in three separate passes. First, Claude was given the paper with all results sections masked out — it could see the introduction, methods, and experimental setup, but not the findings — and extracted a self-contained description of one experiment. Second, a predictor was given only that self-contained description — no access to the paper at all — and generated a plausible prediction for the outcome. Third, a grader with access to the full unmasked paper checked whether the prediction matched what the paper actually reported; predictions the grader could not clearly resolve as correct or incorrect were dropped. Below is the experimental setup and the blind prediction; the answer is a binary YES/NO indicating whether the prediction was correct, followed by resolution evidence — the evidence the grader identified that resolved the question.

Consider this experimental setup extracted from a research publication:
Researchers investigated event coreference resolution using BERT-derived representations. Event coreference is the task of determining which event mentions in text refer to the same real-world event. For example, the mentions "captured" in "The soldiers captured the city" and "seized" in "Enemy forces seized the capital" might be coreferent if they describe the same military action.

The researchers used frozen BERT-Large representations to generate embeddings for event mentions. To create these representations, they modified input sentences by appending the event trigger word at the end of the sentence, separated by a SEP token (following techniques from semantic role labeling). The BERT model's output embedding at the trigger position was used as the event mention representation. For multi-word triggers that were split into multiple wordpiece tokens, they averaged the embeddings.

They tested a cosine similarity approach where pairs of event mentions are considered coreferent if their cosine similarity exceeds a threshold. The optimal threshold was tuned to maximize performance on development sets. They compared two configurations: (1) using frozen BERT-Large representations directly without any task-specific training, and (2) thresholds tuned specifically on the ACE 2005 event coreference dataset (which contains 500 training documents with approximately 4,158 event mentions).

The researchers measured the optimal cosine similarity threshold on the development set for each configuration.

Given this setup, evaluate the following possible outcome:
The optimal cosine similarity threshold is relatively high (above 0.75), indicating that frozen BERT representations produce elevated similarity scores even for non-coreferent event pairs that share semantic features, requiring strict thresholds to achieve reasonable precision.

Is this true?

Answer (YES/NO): NO